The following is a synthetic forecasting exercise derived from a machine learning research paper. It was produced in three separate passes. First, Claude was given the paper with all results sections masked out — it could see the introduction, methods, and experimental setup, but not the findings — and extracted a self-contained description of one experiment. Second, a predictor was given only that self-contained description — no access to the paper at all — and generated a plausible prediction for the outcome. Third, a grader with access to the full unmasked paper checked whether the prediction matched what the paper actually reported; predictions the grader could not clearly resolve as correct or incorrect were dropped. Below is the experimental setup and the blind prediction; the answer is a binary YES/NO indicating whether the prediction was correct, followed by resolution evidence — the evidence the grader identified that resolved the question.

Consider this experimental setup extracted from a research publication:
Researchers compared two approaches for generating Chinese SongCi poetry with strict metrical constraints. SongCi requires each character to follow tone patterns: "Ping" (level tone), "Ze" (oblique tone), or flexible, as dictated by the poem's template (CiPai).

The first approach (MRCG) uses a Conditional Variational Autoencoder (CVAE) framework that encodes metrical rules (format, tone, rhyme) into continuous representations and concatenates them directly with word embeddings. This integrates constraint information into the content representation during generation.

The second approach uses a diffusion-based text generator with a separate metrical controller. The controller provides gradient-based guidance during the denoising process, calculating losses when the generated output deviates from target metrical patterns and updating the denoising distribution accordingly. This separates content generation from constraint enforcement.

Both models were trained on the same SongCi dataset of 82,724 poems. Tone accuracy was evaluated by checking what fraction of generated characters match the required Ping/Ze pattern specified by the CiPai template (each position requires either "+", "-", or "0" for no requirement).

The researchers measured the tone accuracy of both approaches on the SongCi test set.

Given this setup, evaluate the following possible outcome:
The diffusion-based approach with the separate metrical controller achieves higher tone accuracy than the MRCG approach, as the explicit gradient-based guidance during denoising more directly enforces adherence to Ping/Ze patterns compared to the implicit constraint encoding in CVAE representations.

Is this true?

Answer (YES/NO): NO